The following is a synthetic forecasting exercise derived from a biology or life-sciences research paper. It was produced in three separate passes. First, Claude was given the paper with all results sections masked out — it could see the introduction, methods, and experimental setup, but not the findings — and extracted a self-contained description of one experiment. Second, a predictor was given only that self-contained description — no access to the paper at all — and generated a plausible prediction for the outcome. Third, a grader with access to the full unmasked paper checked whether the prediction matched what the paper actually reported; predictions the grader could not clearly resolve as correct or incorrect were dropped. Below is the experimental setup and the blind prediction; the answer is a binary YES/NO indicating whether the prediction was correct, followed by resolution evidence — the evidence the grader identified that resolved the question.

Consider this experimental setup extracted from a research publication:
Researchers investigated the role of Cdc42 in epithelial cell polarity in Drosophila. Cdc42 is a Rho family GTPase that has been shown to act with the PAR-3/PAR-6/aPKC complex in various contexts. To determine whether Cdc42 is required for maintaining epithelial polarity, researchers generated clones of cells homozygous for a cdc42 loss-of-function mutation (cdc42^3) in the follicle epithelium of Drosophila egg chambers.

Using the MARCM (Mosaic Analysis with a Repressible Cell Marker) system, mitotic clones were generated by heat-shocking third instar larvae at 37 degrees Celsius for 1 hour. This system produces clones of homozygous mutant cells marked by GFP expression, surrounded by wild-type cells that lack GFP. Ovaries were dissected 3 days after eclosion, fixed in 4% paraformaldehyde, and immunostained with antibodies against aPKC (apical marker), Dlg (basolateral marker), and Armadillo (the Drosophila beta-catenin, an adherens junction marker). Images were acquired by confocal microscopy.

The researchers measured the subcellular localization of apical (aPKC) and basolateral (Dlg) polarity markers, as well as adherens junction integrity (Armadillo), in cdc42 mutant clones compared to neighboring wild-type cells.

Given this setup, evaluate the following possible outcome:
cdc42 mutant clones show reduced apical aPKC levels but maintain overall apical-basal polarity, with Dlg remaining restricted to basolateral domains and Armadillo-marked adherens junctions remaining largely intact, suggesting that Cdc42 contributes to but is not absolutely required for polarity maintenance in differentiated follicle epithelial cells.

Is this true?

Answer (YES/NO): NO